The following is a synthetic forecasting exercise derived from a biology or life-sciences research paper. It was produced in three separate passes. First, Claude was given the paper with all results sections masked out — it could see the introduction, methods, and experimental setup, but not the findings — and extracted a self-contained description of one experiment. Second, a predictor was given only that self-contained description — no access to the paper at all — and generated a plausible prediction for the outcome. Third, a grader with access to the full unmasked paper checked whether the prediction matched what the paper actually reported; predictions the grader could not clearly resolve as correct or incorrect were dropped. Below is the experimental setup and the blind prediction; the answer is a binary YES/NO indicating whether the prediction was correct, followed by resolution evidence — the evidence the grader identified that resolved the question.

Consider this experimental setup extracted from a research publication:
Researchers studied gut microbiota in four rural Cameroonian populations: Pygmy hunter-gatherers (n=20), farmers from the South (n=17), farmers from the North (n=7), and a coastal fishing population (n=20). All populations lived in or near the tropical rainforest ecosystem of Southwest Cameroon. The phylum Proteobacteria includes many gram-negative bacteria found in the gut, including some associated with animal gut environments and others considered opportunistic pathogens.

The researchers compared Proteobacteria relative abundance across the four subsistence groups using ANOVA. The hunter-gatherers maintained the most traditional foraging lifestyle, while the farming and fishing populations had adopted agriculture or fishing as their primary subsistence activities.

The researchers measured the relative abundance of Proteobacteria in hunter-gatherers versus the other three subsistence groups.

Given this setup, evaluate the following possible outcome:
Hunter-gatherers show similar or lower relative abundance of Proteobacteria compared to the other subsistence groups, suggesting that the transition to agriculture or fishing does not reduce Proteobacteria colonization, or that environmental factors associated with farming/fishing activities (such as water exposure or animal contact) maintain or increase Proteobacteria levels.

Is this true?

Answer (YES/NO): NO